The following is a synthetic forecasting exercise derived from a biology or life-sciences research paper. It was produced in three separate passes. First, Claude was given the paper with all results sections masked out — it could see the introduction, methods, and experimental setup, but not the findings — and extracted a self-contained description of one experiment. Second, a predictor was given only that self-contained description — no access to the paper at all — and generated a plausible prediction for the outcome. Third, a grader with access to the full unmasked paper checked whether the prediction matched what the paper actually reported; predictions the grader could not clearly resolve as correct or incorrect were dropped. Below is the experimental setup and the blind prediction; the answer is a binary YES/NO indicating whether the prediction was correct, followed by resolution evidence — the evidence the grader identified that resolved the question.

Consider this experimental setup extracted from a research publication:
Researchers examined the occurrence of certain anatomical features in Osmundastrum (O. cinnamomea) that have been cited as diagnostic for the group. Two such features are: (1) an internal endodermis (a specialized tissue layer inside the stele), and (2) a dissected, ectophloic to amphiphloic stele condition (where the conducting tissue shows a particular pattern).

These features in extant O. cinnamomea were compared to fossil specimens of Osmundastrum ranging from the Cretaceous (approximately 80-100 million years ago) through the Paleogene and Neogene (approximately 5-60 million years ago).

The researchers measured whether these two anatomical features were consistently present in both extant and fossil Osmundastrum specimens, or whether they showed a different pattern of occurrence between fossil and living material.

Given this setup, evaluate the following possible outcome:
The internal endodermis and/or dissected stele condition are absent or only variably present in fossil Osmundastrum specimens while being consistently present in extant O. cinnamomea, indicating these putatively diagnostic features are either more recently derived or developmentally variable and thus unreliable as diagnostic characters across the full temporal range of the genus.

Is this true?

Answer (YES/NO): NO